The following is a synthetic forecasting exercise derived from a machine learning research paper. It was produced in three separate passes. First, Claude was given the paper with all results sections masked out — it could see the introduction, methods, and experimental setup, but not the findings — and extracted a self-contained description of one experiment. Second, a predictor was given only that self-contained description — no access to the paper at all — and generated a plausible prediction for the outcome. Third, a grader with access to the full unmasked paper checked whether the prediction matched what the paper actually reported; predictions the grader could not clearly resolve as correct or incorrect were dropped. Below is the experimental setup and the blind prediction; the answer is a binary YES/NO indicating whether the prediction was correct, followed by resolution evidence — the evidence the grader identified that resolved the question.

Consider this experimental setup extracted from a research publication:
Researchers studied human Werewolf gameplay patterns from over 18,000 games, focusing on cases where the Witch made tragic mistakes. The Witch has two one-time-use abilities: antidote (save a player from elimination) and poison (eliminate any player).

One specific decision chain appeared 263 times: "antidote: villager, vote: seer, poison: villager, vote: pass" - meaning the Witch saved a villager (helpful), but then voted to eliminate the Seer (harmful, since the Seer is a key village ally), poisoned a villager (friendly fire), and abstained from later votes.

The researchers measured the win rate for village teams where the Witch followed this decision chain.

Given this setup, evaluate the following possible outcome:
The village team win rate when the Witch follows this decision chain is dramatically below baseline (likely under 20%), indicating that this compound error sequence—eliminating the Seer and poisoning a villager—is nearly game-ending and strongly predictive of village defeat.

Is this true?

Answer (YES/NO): YES